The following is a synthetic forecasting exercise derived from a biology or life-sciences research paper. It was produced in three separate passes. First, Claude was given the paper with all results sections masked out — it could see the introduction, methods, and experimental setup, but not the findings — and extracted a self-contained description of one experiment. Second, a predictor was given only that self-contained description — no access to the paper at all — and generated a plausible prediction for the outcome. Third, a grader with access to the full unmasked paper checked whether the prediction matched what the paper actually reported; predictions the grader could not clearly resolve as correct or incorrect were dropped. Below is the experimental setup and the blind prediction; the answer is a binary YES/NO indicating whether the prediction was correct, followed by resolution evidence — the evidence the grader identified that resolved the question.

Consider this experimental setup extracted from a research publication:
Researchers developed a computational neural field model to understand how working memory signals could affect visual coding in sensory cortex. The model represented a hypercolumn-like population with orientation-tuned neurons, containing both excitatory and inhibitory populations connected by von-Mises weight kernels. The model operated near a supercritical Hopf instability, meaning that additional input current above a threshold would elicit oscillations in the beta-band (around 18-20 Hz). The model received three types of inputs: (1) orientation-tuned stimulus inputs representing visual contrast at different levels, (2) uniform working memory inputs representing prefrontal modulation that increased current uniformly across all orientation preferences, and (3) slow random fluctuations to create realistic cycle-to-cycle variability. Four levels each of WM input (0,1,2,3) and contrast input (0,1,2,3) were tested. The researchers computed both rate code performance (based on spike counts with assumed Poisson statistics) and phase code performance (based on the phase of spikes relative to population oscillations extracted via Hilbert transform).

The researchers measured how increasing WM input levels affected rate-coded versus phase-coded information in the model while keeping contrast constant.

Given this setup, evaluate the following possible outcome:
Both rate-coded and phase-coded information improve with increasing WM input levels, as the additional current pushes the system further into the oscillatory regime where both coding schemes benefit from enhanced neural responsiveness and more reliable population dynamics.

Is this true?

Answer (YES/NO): NO